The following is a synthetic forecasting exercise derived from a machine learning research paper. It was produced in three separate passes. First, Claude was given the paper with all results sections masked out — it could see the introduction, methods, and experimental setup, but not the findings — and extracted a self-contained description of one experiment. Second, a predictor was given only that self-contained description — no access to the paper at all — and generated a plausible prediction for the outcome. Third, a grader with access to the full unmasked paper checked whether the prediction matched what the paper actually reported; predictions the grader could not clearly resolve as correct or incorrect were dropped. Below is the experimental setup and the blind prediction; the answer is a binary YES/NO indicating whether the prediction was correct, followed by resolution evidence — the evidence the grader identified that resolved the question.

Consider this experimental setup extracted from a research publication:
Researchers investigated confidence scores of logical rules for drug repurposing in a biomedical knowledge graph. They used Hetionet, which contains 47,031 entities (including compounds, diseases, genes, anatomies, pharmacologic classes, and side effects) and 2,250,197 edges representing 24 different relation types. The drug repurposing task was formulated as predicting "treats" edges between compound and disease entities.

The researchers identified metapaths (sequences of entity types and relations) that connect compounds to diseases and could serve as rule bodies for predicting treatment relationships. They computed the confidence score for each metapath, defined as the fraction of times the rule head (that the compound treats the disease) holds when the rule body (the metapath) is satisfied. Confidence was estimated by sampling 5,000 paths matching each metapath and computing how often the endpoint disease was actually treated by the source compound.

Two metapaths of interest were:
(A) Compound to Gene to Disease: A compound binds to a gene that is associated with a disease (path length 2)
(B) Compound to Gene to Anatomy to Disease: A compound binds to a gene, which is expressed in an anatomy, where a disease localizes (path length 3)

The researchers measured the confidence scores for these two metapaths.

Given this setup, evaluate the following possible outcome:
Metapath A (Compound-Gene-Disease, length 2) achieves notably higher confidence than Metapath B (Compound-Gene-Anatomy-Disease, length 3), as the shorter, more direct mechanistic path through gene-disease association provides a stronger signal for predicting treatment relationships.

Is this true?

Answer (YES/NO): YES